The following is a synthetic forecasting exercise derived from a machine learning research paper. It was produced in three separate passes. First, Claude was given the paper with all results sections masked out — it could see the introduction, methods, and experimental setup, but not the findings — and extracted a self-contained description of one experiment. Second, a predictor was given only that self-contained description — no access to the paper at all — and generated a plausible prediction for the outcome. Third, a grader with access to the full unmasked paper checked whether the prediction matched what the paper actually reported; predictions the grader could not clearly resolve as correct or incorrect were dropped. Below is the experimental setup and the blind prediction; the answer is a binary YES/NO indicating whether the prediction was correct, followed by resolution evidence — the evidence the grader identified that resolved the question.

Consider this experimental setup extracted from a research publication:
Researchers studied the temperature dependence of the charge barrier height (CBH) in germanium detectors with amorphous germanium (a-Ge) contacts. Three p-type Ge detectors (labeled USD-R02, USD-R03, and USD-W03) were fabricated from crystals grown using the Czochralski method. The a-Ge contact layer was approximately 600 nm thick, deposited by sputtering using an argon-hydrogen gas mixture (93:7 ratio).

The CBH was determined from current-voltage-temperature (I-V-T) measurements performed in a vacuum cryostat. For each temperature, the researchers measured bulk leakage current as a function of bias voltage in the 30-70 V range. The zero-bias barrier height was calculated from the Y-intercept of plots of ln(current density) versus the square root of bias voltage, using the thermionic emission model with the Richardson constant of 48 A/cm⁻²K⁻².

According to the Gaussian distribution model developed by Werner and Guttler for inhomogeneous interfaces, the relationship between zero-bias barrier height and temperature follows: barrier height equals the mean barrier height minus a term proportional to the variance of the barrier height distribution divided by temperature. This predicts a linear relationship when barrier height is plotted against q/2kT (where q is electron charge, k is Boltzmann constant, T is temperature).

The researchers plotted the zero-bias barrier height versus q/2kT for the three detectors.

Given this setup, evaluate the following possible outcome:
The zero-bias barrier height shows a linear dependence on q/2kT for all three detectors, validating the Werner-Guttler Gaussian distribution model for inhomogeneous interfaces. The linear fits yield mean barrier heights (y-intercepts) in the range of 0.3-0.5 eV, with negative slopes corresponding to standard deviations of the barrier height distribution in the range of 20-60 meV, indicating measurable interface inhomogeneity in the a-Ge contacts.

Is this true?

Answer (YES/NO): NO